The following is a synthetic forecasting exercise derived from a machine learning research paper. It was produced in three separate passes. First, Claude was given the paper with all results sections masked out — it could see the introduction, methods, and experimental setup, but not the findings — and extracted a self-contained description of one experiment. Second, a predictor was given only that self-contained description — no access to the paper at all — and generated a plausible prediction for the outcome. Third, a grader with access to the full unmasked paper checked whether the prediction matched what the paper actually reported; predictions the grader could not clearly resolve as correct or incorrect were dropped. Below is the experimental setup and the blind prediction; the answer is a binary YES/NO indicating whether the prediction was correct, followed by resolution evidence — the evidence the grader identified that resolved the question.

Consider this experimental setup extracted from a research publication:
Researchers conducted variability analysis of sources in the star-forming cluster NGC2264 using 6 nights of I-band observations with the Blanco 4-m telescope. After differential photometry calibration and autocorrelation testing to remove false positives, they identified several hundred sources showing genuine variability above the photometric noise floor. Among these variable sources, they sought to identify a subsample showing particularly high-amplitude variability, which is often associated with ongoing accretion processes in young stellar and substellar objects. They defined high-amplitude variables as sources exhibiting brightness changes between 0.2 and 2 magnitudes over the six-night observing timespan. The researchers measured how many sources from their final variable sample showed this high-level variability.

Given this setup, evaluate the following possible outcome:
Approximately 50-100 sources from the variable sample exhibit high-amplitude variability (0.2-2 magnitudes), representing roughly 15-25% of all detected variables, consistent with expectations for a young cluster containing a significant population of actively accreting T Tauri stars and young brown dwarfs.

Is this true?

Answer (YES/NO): YES